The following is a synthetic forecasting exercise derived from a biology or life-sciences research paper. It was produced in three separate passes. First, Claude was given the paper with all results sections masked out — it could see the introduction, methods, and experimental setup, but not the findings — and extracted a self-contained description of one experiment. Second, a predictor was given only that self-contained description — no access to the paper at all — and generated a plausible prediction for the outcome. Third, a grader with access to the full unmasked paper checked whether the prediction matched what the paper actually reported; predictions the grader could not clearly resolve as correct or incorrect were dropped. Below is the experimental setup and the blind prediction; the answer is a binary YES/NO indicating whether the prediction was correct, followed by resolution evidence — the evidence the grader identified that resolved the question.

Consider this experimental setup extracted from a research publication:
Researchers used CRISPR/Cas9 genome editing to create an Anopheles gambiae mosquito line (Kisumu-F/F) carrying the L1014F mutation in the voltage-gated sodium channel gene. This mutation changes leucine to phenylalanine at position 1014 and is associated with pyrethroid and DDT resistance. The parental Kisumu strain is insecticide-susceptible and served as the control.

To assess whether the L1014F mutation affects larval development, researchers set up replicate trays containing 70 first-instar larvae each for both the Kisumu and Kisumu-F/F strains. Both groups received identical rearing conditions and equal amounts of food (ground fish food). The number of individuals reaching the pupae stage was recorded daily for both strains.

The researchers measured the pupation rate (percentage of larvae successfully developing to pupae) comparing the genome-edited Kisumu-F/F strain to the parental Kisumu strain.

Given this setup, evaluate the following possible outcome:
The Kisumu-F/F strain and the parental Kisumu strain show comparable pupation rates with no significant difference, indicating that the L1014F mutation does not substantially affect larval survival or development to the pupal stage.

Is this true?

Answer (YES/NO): NO